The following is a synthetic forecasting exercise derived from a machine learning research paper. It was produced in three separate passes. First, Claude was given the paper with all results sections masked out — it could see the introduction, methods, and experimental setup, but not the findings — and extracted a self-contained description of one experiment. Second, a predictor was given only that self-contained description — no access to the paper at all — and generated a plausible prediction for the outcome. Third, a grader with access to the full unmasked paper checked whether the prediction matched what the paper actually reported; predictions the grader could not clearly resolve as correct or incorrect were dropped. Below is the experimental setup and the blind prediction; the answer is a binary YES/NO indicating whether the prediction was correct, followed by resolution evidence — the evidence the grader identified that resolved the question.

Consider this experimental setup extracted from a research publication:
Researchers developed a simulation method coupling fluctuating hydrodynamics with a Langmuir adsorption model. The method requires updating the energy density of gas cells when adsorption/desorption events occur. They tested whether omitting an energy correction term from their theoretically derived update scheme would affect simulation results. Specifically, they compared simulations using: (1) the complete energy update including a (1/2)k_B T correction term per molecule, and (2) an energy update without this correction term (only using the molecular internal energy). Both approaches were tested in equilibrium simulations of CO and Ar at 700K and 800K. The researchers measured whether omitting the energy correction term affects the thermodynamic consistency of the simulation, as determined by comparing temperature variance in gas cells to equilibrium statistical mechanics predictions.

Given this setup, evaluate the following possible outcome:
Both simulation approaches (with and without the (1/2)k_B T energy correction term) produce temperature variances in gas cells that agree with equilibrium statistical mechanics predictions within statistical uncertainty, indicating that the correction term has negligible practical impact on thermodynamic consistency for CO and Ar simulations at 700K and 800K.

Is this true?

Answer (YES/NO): NO